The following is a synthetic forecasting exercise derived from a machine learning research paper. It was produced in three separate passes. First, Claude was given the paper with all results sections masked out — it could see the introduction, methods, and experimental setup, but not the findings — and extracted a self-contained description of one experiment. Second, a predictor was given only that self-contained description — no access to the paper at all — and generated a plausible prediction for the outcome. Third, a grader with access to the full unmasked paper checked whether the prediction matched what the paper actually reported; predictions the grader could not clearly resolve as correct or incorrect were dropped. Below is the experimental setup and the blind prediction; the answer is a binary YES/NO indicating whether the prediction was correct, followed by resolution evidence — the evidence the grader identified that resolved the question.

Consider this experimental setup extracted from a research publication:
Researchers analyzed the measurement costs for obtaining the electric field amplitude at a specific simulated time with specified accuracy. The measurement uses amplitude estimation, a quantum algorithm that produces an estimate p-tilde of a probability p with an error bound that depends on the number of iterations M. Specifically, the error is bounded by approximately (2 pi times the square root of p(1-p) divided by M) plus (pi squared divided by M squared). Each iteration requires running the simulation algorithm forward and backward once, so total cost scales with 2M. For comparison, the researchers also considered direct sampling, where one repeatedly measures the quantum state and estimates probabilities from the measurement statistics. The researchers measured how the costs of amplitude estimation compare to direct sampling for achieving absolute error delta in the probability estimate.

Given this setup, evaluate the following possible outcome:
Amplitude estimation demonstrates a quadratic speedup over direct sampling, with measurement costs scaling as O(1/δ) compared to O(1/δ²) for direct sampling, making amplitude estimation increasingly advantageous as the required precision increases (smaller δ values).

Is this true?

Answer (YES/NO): YES